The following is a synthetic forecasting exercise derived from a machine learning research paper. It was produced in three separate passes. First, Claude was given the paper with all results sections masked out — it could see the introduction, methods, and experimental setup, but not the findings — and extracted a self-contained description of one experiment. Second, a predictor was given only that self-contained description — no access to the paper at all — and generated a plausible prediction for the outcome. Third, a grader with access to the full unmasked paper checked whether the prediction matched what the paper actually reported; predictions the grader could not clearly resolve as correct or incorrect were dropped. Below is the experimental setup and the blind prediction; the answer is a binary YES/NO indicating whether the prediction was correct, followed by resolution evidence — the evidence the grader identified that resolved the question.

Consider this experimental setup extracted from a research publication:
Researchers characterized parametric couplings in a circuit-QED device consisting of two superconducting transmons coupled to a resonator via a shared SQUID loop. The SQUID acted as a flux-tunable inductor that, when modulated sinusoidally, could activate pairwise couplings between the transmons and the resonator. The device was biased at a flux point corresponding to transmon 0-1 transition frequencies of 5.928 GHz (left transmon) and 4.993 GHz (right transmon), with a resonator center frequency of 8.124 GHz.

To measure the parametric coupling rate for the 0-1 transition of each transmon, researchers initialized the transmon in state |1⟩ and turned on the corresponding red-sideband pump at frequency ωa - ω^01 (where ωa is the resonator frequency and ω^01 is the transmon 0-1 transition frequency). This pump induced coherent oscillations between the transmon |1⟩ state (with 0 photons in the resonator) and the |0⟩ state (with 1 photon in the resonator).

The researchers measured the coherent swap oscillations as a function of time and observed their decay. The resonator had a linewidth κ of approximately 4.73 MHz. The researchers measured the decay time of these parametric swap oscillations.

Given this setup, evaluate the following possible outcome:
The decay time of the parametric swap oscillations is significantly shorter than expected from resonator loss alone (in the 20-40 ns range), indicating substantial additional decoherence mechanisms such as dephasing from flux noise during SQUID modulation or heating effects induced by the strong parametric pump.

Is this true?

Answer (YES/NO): NO